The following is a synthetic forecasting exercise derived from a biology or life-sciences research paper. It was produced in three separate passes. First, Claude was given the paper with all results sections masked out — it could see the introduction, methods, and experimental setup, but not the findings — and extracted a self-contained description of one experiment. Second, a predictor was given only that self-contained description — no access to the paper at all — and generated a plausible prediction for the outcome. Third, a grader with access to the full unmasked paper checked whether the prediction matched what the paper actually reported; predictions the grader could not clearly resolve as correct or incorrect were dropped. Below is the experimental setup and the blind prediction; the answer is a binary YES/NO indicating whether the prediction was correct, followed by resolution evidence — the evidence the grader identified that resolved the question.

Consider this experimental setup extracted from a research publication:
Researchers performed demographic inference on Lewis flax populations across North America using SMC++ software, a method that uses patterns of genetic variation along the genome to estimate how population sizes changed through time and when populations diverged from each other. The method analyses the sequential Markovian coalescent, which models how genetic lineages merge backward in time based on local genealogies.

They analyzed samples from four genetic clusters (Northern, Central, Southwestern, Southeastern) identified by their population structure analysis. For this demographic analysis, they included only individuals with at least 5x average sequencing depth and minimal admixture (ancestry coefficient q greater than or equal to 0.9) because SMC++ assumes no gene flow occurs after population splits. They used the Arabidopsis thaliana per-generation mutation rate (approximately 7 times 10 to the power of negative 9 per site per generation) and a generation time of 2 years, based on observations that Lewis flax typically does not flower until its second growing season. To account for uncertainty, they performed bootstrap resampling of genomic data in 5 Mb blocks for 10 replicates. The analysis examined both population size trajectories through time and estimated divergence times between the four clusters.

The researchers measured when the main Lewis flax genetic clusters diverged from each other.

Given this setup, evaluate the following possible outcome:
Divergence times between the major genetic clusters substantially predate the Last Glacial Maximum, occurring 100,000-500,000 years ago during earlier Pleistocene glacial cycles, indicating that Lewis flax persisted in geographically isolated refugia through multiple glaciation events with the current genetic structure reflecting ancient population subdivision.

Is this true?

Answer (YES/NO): NO